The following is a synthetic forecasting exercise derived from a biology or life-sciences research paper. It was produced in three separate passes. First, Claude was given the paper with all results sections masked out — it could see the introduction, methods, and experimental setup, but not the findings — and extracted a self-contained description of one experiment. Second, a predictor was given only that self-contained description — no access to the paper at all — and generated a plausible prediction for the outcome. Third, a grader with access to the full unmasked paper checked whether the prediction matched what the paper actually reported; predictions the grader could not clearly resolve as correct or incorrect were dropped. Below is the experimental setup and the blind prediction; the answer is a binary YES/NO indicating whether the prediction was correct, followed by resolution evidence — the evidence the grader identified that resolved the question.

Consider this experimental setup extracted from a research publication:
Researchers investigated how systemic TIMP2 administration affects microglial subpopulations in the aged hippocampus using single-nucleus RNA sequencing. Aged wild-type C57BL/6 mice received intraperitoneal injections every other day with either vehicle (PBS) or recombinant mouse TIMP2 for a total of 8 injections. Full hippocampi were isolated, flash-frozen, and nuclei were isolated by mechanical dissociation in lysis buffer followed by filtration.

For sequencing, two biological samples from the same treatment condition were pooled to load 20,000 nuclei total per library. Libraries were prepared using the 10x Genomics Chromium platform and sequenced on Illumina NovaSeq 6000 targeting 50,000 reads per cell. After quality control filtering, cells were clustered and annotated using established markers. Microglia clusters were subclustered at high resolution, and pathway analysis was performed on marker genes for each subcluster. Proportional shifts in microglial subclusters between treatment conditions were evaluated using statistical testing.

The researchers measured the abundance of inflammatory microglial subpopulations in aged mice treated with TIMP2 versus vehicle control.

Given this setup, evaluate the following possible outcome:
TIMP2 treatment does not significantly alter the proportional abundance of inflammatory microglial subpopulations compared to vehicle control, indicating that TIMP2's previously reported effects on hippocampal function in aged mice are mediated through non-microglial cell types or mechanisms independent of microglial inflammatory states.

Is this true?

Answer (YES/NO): NO